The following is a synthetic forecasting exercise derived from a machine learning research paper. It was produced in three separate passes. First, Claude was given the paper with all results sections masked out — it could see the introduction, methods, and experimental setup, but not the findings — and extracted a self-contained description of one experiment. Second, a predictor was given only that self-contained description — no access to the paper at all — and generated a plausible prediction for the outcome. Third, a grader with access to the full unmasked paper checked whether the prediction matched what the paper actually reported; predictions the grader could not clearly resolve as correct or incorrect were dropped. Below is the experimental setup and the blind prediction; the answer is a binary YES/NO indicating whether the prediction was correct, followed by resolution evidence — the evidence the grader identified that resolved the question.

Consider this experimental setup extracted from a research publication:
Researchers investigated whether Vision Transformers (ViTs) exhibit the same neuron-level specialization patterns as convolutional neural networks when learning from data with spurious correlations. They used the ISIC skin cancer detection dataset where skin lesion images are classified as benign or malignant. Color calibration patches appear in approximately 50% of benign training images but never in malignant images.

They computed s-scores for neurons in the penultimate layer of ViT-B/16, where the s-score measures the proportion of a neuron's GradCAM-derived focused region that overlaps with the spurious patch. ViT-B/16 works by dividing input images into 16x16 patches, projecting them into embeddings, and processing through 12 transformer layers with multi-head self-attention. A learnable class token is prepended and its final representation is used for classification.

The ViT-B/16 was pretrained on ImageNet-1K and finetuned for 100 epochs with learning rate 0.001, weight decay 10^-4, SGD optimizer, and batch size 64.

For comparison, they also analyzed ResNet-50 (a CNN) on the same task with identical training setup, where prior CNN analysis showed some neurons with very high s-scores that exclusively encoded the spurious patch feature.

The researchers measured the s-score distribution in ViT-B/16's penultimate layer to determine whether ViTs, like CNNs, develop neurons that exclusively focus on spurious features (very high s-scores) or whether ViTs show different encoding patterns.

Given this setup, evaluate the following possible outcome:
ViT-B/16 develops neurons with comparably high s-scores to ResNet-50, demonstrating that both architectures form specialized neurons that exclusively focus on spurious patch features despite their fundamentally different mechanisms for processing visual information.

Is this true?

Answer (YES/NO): NO